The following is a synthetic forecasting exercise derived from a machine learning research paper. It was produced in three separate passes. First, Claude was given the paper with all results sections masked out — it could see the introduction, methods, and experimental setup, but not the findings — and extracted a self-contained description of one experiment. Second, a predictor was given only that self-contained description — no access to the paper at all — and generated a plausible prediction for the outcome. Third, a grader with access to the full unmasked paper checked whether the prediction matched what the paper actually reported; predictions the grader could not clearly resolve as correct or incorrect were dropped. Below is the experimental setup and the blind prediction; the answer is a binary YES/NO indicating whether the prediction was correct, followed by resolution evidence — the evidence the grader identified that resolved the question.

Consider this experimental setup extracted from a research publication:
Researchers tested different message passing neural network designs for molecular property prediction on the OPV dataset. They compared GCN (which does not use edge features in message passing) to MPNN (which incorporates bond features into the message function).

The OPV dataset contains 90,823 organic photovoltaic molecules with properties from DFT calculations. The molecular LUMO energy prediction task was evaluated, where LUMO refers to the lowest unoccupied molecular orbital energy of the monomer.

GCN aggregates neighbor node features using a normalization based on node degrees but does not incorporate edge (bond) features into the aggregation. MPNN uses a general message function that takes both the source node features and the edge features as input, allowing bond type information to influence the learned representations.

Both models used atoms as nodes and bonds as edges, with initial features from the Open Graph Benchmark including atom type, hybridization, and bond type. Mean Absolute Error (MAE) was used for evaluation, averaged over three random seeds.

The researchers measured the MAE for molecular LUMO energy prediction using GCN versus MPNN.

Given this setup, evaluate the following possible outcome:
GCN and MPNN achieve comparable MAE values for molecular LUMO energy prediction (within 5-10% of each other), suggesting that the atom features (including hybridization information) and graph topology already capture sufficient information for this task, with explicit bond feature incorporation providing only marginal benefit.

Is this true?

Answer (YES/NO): NO